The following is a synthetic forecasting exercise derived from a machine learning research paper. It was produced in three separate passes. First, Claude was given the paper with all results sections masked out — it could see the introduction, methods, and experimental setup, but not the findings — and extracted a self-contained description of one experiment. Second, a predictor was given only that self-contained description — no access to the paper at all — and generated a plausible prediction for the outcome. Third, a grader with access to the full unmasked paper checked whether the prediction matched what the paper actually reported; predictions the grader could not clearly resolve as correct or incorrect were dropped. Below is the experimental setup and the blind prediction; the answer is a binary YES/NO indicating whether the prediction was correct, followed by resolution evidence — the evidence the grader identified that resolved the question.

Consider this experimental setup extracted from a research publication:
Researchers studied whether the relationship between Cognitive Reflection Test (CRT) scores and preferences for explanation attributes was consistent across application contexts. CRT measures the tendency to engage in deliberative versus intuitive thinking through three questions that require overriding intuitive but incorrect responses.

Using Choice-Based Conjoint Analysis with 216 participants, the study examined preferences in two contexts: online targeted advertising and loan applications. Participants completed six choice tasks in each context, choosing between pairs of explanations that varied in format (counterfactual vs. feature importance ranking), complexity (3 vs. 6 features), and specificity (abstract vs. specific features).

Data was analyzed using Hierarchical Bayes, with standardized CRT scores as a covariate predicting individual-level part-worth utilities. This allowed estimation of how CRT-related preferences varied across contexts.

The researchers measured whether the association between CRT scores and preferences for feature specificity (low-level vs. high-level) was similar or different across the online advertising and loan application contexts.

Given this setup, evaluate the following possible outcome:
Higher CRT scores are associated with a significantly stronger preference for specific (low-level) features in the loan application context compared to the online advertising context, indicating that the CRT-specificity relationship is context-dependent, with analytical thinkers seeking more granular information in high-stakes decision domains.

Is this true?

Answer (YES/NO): YES